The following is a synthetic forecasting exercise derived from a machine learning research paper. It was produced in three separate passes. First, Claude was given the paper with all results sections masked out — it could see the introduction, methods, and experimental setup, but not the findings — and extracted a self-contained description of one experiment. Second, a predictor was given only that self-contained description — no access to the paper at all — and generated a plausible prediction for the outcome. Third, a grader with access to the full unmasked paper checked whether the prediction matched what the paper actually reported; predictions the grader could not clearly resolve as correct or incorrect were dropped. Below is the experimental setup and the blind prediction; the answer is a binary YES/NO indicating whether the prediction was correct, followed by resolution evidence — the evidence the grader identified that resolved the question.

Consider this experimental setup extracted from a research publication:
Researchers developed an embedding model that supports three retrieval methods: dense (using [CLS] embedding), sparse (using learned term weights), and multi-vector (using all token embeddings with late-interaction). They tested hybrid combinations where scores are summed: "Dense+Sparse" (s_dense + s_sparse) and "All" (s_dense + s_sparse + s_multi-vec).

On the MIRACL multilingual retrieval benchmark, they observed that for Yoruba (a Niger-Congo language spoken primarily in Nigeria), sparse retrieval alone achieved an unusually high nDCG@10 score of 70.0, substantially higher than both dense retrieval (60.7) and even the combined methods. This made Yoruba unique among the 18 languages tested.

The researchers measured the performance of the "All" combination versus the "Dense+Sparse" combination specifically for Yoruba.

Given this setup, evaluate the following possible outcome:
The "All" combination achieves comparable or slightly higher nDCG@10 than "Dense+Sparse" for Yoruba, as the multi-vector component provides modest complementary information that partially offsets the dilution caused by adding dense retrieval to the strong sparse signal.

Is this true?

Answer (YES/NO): NO